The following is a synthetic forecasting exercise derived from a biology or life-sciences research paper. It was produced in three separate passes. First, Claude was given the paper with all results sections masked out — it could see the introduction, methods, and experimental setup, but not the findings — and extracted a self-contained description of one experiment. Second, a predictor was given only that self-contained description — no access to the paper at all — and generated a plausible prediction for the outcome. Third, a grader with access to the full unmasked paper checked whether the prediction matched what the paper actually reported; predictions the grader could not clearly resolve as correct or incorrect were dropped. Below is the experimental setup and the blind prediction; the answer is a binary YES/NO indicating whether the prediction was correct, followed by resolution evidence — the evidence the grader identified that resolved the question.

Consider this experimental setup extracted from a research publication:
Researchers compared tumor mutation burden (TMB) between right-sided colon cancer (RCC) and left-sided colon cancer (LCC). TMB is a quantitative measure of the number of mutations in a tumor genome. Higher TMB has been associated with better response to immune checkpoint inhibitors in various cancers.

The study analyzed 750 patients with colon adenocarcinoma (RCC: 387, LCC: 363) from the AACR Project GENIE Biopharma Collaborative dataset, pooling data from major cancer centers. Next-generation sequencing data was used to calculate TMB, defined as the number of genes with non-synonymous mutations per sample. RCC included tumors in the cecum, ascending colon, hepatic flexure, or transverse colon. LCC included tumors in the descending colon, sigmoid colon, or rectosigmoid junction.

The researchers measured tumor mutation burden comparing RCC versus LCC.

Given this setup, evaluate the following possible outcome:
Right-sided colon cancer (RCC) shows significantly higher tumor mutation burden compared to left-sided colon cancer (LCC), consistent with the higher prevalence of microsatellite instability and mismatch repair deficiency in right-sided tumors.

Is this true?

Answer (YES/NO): YES